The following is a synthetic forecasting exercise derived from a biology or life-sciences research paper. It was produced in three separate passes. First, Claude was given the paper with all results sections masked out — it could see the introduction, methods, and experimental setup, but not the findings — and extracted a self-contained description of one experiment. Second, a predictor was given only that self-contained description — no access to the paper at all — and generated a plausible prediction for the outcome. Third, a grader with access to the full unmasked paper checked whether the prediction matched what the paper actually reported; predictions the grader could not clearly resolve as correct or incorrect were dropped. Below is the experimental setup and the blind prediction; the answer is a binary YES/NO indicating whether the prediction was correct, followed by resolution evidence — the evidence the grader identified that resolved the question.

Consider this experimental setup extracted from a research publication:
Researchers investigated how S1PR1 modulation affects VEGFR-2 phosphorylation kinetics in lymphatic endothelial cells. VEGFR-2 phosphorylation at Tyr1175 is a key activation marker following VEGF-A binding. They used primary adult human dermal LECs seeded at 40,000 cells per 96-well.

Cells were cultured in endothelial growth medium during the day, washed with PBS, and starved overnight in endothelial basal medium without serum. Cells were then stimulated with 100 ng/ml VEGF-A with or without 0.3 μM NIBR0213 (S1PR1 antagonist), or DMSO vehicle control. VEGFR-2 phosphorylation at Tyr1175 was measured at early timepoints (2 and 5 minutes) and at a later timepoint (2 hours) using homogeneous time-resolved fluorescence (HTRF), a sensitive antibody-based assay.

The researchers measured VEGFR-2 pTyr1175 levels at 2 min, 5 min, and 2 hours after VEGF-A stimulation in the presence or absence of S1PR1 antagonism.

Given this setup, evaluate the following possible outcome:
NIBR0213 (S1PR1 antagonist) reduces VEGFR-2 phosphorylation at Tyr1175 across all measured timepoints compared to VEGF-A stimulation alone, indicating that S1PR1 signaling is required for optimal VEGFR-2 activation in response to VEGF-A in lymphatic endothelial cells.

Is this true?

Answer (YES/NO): NO